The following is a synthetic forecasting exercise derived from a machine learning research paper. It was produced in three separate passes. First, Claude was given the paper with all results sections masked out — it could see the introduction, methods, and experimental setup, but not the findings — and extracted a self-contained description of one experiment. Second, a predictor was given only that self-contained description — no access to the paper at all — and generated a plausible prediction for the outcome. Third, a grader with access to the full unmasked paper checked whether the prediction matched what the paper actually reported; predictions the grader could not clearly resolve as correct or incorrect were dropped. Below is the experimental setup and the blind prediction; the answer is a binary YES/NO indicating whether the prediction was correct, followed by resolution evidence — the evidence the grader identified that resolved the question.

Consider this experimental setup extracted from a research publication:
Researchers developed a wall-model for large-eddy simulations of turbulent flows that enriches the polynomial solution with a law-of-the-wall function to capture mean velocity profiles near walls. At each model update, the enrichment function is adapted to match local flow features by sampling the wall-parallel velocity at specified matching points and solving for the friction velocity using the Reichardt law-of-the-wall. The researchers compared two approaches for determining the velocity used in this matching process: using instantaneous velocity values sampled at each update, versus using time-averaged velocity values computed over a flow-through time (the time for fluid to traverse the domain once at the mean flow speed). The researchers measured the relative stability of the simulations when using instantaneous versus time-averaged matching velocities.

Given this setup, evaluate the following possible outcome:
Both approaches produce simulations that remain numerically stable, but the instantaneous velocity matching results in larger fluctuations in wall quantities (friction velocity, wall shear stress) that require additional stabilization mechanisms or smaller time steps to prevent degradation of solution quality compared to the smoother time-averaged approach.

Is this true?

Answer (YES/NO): NO